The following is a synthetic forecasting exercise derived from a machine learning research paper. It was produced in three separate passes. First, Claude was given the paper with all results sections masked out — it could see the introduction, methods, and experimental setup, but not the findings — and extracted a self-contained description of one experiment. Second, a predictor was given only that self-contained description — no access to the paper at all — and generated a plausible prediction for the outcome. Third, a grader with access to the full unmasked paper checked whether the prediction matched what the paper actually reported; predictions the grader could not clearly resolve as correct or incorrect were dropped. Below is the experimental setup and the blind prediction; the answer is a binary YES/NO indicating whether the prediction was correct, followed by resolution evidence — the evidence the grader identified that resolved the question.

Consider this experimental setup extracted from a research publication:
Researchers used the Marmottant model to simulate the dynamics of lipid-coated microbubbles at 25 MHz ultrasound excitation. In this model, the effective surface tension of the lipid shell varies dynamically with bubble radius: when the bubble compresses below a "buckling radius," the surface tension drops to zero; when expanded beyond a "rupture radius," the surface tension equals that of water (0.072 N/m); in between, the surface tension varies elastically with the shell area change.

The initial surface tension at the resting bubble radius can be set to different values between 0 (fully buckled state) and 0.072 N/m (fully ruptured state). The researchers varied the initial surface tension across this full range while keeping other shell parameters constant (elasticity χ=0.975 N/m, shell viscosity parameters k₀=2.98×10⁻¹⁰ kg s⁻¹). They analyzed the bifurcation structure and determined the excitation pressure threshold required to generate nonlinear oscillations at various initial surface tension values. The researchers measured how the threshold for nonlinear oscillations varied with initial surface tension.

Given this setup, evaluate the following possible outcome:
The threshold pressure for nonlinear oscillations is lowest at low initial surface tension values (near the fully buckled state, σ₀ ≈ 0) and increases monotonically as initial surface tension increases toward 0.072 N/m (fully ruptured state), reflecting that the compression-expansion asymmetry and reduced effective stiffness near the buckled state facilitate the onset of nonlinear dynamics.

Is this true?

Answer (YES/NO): NO